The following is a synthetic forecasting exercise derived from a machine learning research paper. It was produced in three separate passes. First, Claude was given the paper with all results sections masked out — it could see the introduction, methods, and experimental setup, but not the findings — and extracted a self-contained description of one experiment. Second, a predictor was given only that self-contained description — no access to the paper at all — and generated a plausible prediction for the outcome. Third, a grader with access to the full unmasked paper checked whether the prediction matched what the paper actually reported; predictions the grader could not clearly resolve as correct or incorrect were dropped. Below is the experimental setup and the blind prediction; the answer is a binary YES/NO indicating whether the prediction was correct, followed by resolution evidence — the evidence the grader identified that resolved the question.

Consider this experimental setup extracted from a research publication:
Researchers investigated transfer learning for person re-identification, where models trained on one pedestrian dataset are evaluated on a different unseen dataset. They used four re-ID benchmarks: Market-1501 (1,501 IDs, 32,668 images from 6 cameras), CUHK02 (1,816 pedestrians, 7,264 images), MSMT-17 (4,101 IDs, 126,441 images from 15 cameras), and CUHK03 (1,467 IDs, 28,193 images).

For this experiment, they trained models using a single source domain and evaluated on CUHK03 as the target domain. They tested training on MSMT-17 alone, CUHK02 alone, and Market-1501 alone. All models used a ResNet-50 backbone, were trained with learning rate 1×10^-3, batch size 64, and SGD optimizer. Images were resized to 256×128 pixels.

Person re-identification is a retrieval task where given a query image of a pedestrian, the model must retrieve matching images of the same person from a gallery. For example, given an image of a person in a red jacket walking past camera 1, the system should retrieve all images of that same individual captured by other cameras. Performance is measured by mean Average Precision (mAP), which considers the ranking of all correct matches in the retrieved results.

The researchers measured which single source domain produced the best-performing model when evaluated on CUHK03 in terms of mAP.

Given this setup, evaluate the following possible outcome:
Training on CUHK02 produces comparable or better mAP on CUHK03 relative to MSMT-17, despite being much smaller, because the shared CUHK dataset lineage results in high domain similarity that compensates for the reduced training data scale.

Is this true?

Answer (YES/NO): YES